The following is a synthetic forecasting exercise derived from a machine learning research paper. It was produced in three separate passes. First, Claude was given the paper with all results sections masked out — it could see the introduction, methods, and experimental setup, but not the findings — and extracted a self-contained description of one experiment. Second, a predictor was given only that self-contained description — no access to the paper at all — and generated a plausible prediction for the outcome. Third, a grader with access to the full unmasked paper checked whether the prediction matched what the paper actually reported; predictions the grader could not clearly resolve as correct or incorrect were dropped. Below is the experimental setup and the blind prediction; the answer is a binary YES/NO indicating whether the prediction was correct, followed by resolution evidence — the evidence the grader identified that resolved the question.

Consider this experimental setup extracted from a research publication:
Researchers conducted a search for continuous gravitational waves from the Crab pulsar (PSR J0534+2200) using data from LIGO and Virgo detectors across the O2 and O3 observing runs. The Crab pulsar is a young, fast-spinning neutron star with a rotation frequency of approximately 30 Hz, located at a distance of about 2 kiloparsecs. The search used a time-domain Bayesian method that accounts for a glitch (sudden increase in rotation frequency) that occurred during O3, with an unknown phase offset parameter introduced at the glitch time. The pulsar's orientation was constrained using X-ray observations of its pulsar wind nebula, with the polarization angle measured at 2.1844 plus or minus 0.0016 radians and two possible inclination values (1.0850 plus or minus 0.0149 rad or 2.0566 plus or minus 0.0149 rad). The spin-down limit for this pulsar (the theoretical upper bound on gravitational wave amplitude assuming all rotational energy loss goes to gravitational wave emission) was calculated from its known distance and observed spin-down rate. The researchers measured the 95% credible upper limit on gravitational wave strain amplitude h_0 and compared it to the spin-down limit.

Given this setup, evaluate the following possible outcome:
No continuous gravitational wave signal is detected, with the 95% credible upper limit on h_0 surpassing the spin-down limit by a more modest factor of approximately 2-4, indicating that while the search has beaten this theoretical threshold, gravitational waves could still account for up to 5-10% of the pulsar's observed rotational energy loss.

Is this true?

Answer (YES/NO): NO